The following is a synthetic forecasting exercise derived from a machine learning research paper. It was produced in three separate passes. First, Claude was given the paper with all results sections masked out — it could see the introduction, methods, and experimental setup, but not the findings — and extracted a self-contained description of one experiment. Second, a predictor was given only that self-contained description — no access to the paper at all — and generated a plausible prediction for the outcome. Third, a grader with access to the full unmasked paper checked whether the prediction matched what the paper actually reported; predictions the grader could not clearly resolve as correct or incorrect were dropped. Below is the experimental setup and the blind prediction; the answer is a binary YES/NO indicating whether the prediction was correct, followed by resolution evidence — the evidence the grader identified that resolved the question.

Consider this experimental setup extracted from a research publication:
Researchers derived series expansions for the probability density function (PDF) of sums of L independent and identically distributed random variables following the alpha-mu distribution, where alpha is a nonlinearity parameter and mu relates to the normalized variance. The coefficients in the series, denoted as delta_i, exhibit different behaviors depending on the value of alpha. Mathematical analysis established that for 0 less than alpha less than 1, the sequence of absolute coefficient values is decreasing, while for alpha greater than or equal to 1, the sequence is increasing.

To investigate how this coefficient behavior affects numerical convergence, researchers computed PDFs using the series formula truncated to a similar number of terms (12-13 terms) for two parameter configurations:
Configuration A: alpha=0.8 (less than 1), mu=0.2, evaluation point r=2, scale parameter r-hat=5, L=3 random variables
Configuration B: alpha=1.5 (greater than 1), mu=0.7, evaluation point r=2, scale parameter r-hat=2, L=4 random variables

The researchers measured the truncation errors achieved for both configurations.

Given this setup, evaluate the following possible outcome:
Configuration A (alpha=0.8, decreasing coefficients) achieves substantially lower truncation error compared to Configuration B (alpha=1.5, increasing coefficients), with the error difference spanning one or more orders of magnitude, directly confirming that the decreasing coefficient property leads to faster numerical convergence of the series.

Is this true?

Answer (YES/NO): YES